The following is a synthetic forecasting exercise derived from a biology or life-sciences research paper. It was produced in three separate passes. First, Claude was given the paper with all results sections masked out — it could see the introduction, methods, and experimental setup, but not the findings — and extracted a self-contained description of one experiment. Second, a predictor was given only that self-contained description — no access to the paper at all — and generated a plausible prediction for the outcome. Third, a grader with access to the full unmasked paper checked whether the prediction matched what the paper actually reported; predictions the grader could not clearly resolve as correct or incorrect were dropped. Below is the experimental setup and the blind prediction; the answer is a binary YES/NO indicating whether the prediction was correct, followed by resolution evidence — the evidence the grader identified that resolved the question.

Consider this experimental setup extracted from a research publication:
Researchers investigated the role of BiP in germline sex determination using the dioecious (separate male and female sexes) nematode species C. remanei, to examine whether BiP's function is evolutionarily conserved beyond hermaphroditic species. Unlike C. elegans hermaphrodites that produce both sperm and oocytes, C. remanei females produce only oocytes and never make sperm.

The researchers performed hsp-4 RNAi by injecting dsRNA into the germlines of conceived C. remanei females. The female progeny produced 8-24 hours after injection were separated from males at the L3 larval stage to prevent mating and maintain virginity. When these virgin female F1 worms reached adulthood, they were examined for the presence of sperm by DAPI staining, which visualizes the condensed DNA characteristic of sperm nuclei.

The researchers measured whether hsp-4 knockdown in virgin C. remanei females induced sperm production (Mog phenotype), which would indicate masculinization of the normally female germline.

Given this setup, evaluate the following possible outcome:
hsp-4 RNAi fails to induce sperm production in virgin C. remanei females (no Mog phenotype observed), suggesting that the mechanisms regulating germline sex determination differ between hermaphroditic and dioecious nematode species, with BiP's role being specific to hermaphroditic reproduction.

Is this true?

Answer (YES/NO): NO